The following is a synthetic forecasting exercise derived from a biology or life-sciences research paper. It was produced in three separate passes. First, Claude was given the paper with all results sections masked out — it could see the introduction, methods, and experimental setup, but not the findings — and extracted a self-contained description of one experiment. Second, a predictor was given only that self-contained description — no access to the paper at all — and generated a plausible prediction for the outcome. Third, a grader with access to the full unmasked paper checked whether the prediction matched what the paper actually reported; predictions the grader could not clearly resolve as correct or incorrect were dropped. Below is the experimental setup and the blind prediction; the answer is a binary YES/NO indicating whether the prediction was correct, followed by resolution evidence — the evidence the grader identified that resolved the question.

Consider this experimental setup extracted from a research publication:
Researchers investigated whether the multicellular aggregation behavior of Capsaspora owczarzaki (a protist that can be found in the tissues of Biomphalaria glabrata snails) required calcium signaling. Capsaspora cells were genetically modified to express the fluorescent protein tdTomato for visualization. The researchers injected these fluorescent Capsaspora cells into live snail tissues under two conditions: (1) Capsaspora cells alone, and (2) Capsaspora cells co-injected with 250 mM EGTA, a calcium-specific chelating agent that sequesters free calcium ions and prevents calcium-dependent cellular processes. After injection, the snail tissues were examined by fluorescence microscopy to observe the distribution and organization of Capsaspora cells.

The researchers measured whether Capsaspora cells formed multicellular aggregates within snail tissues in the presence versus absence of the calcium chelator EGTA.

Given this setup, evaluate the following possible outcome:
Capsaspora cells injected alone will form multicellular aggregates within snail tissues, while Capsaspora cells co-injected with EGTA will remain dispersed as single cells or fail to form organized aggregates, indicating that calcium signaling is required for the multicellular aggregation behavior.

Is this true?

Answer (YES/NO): YES